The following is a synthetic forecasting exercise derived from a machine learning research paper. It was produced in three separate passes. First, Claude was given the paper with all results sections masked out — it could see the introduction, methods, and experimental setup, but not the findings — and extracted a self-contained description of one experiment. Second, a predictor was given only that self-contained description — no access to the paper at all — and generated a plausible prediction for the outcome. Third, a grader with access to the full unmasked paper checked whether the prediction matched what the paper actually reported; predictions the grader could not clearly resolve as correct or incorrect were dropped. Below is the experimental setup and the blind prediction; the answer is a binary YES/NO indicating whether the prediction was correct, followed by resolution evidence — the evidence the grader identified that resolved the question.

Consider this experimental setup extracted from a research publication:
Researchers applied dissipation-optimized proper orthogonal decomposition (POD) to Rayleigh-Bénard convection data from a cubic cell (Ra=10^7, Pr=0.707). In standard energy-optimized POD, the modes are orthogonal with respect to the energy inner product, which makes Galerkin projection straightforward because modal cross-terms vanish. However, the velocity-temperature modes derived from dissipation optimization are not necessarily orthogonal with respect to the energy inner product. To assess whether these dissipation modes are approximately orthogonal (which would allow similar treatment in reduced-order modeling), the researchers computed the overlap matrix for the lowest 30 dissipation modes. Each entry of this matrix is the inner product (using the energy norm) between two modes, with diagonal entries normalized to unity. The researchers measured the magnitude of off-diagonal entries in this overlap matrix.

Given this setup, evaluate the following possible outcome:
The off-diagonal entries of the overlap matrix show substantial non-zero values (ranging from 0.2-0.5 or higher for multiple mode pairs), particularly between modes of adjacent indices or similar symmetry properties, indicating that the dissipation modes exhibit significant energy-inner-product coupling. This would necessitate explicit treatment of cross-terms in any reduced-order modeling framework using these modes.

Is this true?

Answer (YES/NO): NO